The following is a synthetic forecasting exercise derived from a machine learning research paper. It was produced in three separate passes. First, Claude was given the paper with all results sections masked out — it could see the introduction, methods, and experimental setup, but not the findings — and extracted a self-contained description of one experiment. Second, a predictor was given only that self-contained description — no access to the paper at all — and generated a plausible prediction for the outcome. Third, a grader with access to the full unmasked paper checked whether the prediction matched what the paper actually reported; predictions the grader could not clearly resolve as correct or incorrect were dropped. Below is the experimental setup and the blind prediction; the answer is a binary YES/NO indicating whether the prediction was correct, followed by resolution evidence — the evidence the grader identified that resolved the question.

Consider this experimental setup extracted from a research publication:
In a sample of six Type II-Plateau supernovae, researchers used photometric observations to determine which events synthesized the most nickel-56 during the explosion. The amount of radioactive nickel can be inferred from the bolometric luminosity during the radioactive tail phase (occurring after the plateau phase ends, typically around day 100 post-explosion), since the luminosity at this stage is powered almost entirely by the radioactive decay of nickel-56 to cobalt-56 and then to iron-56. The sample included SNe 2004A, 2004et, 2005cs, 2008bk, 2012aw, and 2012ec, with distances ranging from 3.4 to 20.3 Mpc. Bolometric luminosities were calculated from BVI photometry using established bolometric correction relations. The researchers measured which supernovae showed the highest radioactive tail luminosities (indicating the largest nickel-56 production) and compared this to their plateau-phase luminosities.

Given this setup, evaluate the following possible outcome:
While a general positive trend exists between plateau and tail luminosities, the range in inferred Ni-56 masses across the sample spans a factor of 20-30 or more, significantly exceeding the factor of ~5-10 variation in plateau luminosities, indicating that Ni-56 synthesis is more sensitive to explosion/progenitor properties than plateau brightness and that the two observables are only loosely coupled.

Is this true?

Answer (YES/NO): YES